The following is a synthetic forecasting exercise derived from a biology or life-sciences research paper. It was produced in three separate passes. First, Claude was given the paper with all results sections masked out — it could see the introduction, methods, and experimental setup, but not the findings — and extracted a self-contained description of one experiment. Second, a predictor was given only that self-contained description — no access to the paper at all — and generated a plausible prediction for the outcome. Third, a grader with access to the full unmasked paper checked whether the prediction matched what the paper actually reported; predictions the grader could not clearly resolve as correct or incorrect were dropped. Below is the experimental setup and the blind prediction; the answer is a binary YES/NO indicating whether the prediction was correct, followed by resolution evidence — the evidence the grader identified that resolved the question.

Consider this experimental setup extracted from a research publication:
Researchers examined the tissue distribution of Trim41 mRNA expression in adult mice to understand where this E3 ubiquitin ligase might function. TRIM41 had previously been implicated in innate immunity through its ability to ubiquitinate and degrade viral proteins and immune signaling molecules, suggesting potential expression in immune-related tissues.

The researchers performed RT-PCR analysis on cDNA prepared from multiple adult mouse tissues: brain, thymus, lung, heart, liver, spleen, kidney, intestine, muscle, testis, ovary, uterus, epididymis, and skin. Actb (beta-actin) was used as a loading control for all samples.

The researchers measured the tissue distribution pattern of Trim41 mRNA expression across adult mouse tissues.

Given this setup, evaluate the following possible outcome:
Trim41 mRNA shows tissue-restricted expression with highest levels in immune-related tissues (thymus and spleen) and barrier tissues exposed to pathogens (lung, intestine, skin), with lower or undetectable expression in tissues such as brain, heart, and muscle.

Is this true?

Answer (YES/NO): NO